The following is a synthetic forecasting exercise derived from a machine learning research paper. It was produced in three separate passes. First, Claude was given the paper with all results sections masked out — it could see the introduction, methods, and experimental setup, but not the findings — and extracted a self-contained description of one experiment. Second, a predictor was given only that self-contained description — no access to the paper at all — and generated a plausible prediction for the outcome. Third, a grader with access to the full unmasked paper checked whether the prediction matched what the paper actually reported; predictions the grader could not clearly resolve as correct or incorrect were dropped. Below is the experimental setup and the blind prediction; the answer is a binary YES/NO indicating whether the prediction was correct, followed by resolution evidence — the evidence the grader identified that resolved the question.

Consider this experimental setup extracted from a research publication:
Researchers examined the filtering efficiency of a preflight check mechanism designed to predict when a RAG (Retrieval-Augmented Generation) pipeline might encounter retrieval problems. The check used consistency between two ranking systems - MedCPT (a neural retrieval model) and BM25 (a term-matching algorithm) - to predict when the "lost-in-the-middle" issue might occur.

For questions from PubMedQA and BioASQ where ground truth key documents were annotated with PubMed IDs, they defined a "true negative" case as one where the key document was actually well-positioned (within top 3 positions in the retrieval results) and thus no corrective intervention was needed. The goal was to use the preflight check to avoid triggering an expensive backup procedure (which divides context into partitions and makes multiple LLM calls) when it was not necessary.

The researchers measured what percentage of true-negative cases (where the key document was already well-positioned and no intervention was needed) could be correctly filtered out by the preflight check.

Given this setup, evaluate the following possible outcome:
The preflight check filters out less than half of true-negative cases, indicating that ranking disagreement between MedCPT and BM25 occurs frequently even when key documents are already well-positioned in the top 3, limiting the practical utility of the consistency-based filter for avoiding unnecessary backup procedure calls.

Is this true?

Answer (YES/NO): YES